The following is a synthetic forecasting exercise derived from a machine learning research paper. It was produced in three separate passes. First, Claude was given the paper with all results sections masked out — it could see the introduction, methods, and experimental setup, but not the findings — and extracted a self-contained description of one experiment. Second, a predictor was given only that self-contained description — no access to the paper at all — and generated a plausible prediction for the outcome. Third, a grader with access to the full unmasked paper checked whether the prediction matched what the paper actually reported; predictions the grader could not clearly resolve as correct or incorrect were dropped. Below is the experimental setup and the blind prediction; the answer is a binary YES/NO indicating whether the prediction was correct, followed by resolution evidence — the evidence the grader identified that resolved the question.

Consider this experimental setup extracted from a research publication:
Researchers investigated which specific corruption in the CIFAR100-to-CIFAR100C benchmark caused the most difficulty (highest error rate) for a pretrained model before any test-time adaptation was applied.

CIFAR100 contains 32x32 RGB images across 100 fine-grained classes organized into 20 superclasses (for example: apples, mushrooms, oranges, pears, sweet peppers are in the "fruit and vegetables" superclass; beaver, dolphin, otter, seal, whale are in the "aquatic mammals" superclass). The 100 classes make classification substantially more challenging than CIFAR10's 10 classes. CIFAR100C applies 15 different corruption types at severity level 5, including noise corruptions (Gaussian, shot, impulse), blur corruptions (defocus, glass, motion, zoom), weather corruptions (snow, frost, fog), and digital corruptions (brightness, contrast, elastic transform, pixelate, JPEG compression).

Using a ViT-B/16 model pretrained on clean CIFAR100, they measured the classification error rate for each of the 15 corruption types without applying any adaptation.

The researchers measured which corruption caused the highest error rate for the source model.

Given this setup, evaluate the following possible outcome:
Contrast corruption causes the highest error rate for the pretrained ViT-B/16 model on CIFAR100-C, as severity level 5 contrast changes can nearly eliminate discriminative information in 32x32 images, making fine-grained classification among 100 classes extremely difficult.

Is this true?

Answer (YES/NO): NO